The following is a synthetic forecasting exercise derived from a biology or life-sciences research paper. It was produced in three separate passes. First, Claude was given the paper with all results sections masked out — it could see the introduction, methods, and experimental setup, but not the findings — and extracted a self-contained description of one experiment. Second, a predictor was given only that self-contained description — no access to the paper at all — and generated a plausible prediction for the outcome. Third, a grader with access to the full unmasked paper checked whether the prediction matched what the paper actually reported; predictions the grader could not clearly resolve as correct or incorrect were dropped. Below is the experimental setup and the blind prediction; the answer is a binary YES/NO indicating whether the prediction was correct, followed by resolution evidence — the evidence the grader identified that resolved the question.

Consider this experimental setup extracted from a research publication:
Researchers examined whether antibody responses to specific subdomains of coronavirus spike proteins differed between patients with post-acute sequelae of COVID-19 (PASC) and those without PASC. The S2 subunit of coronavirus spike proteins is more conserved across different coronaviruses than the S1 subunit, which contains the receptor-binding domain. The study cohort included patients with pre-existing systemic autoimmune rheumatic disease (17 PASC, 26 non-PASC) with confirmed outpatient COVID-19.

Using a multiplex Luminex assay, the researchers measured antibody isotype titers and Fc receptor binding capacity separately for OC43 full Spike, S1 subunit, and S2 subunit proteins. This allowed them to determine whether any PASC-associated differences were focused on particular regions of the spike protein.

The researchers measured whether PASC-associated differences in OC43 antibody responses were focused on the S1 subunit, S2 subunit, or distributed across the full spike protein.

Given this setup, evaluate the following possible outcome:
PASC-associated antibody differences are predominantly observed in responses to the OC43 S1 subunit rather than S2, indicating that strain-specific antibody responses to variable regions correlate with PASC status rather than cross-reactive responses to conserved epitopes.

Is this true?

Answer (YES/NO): NO